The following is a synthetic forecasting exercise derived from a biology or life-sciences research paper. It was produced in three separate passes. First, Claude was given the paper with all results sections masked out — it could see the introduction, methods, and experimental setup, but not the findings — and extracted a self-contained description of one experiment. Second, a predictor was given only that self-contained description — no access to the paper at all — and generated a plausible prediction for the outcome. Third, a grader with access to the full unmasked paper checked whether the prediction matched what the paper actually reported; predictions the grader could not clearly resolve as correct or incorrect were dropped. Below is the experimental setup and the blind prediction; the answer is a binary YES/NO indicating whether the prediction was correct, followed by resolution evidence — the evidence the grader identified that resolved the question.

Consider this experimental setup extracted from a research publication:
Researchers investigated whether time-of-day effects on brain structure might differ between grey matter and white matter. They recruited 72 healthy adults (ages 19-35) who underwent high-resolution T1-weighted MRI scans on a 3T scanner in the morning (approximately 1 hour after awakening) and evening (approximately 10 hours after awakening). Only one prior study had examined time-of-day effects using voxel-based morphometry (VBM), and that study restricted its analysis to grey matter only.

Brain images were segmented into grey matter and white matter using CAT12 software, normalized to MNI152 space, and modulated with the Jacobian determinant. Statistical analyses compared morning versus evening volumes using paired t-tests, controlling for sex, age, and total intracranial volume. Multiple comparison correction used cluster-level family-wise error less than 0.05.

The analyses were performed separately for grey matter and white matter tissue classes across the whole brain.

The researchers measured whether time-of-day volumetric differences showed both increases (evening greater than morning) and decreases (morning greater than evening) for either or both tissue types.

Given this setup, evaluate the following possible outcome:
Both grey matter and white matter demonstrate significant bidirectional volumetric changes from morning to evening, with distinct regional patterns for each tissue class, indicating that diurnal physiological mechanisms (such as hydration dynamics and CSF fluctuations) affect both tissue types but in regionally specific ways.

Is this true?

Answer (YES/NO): NO